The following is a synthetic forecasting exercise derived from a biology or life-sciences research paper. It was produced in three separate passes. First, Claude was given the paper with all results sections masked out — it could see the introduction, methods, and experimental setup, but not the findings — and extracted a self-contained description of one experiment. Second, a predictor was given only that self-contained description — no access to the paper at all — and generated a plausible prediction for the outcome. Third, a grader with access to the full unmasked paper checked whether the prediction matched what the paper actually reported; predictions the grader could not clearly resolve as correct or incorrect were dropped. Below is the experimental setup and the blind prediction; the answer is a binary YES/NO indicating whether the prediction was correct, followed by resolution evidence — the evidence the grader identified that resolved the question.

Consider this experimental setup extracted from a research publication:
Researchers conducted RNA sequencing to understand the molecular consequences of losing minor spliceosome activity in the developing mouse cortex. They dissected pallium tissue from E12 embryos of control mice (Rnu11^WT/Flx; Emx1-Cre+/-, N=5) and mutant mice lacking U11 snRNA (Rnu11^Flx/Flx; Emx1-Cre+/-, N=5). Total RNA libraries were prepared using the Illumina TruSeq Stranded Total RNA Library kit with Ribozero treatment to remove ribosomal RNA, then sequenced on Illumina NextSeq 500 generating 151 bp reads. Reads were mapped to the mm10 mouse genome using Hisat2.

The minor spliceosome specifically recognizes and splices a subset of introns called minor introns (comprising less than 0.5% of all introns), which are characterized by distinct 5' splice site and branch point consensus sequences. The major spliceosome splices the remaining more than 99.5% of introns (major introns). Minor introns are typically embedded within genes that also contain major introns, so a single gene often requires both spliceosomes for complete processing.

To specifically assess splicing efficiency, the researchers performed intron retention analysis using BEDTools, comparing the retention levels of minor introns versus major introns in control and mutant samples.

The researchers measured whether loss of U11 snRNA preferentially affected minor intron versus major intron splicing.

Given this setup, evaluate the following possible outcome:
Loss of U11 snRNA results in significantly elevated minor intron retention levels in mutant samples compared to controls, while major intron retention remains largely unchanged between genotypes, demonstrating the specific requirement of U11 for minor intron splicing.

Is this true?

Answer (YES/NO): YES